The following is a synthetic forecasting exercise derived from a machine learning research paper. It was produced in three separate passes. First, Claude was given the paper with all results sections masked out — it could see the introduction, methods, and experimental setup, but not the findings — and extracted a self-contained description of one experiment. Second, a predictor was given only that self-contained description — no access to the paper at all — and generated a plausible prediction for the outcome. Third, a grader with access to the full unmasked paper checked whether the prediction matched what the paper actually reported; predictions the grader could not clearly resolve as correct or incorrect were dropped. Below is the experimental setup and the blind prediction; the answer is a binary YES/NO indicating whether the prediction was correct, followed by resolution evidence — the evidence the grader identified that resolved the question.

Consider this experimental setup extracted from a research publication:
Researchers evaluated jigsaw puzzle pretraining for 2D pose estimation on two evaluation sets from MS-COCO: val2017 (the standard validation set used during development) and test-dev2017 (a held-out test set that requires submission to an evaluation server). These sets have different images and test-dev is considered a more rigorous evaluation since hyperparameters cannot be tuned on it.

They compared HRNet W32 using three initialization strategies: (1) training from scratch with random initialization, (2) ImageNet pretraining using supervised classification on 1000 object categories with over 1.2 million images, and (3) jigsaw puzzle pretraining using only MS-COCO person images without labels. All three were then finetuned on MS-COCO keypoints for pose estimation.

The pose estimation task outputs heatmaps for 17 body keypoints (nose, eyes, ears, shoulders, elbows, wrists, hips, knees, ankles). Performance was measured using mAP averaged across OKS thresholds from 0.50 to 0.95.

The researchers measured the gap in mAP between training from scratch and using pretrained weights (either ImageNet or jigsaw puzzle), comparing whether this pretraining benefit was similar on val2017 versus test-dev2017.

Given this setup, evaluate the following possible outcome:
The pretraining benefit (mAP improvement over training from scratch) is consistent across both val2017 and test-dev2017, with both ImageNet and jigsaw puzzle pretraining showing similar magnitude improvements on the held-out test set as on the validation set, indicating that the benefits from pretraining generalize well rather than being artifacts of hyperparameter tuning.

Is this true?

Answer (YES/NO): YES